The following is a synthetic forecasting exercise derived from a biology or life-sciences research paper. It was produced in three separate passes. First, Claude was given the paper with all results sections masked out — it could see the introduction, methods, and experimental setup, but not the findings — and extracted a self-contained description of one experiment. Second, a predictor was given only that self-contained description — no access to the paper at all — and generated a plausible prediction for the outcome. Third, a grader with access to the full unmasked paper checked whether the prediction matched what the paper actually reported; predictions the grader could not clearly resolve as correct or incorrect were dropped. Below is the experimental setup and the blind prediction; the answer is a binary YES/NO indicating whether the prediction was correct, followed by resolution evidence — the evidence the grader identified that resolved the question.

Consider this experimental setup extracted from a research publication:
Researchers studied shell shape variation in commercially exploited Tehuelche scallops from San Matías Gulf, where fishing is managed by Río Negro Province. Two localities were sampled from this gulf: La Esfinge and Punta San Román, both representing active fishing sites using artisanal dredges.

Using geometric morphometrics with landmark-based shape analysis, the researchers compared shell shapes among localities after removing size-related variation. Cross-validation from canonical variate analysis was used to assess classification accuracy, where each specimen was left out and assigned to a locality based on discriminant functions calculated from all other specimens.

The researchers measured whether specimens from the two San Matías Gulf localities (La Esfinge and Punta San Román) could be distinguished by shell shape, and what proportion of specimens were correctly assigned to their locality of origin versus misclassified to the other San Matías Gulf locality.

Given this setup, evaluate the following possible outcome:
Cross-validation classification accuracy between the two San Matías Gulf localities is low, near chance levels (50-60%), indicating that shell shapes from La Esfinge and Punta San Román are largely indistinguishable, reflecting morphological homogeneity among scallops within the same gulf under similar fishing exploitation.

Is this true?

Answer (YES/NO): NO